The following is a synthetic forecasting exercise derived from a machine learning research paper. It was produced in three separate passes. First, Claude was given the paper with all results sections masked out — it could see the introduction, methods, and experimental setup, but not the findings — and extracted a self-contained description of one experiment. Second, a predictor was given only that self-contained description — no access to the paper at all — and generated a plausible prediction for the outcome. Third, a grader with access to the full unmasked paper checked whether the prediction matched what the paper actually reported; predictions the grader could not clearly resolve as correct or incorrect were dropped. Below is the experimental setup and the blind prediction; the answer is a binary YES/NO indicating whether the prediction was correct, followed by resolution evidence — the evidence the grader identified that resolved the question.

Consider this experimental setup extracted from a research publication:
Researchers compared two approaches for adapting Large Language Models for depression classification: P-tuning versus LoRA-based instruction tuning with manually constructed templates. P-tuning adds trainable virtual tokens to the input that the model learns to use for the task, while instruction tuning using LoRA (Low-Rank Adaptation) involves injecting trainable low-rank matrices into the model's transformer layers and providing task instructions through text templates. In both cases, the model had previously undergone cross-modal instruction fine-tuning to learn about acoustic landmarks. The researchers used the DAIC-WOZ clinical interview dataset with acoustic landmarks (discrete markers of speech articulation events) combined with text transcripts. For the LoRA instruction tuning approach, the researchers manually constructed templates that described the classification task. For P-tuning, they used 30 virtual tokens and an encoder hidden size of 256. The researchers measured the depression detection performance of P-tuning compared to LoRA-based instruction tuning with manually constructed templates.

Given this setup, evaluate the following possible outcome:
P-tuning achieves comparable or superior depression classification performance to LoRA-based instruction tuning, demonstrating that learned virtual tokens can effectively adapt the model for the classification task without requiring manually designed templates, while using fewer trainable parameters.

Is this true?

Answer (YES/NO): NO